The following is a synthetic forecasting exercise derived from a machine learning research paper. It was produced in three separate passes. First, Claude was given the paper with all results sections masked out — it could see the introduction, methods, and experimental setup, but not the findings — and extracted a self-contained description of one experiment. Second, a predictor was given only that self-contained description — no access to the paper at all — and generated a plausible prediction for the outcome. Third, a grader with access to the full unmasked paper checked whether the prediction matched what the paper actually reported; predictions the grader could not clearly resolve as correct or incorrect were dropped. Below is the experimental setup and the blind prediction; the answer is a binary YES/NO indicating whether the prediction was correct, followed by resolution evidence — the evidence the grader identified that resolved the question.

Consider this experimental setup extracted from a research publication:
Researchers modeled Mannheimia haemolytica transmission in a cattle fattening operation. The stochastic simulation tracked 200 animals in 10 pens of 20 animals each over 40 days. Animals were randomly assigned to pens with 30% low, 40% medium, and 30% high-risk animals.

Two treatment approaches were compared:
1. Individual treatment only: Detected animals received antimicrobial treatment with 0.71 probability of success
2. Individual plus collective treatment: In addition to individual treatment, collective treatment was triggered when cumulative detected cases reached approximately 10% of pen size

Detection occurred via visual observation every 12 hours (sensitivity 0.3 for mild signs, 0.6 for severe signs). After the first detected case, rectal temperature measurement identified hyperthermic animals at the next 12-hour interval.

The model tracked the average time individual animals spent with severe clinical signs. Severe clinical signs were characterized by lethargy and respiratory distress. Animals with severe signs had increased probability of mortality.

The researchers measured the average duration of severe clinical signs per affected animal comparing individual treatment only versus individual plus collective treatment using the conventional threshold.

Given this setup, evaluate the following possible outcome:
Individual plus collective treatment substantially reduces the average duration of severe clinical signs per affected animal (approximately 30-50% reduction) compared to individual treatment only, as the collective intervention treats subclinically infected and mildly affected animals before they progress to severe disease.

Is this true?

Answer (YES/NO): NO